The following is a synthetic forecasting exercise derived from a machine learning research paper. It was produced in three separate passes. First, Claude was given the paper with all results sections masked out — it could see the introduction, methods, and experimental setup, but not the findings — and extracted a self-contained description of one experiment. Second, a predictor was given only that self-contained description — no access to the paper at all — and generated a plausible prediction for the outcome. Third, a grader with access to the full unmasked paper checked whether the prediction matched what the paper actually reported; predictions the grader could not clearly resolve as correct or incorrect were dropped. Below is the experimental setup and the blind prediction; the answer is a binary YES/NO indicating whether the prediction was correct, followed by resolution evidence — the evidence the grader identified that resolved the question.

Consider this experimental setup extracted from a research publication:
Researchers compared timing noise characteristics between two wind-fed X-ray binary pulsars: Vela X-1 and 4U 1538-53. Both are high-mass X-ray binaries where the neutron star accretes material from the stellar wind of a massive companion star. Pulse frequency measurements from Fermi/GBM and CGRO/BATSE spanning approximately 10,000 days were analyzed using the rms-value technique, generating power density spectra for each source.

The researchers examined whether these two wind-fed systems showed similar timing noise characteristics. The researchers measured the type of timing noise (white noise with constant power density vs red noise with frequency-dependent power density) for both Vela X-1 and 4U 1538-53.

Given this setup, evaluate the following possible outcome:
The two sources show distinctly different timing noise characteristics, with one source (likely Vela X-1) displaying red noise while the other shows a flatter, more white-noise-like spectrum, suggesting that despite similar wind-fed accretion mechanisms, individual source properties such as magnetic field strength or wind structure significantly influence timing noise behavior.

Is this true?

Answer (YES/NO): NO